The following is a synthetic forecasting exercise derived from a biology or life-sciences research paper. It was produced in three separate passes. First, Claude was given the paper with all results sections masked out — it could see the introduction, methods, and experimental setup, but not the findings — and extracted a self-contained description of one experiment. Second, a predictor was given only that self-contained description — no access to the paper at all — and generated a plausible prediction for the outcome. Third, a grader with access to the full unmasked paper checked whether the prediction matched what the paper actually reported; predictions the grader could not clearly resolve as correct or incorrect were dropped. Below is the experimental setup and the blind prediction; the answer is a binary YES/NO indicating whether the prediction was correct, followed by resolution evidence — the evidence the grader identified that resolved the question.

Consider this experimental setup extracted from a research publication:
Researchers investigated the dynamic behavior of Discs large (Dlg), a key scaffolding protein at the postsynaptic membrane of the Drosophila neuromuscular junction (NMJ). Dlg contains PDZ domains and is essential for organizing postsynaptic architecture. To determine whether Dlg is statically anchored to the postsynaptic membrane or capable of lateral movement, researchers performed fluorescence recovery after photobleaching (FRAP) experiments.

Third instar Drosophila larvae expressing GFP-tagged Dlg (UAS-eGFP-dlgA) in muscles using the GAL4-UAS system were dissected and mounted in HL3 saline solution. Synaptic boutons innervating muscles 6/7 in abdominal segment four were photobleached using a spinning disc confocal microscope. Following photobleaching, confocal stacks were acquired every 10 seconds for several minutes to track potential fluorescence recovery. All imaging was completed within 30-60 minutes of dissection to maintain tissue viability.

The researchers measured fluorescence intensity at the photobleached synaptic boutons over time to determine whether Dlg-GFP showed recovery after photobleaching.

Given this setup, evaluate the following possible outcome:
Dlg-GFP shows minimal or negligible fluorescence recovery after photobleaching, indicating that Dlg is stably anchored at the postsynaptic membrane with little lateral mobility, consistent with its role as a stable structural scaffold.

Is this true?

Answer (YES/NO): NO